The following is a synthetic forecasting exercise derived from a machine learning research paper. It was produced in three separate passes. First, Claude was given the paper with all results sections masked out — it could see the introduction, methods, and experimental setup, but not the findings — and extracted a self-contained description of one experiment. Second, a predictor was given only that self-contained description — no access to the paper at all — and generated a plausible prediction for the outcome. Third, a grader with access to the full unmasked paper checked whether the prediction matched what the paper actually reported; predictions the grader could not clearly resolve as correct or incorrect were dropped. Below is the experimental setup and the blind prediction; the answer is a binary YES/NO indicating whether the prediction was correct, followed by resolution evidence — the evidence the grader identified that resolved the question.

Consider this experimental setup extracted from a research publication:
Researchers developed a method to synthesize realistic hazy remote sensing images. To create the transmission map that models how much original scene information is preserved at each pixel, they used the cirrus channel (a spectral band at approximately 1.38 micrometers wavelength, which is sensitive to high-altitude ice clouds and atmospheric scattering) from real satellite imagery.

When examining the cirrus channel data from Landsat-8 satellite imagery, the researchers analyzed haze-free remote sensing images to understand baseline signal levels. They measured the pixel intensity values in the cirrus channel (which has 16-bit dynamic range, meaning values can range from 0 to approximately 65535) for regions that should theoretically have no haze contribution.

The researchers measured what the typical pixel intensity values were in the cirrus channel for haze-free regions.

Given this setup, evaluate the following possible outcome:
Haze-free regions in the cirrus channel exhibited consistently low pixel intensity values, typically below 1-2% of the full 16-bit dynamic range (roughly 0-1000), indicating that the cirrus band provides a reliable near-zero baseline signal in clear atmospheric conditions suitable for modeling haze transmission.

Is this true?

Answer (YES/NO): NO